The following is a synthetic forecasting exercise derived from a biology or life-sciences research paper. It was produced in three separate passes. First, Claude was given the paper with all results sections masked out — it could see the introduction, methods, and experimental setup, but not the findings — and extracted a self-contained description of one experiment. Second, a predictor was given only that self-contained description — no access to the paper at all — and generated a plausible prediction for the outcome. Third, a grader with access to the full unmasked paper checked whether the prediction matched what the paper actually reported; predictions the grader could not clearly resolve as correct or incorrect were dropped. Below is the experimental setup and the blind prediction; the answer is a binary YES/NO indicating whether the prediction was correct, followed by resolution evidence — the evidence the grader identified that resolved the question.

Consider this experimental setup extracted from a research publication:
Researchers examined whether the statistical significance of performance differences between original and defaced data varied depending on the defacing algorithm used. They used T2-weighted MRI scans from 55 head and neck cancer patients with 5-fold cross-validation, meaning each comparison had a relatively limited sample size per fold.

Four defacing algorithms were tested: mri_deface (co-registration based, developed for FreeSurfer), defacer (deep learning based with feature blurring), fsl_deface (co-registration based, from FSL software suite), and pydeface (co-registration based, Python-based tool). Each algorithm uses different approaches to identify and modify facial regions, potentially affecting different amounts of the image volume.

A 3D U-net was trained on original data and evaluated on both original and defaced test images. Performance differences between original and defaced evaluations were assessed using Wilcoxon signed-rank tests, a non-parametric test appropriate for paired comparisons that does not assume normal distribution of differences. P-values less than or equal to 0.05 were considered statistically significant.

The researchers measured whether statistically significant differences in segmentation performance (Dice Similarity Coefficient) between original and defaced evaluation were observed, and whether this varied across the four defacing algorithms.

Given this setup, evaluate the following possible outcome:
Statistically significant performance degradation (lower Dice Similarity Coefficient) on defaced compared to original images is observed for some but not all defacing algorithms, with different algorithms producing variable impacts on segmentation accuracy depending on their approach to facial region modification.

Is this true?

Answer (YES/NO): YES